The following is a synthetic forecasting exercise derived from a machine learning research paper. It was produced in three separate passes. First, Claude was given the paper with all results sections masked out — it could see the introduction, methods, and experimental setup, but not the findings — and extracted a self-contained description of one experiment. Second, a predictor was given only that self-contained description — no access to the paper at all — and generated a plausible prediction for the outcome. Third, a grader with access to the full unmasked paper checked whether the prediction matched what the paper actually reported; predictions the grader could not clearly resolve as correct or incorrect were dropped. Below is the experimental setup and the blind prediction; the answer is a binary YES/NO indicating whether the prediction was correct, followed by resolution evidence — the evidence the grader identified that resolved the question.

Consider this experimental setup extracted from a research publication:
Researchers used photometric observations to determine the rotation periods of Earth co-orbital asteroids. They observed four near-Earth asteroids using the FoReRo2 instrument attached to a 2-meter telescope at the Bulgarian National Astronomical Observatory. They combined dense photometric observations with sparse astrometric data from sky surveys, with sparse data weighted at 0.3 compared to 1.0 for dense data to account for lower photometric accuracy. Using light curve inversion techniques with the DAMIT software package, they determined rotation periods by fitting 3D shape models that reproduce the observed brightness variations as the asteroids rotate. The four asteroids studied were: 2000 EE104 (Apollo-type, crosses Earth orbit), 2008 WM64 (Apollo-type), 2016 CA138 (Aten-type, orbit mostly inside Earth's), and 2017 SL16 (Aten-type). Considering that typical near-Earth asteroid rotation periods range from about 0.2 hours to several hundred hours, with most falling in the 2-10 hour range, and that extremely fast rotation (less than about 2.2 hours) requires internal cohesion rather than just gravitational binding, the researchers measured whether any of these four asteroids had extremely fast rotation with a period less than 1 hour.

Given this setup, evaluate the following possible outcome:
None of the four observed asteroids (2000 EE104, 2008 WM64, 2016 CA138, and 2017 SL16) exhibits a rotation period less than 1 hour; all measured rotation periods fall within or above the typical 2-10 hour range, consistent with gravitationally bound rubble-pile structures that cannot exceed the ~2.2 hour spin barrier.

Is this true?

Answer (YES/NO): NO